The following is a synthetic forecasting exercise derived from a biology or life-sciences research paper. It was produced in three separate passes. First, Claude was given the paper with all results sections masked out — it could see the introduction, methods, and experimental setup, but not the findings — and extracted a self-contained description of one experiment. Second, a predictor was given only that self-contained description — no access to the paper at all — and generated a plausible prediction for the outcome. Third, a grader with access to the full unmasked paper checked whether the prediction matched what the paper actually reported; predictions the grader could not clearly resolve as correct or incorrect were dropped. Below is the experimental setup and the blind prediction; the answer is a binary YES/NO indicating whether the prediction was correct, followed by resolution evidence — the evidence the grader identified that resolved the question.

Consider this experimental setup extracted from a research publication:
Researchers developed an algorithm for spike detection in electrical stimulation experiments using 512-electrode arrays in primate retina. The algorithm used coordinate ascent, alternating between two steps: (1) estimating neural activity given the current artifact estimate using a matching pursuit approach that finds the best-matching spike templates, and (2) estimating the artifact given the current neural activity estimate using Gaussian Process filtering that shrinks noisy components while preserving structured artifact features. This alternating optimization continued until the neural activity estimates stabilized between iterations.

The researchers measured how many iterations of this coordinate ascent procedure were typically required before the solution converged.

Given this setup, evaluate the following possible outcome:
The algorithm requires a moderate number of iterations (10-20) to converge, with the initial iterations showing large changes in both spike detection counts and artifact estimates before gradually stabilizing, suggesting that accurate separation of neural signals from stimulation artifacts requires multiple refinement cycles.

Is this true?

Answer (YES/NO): NO